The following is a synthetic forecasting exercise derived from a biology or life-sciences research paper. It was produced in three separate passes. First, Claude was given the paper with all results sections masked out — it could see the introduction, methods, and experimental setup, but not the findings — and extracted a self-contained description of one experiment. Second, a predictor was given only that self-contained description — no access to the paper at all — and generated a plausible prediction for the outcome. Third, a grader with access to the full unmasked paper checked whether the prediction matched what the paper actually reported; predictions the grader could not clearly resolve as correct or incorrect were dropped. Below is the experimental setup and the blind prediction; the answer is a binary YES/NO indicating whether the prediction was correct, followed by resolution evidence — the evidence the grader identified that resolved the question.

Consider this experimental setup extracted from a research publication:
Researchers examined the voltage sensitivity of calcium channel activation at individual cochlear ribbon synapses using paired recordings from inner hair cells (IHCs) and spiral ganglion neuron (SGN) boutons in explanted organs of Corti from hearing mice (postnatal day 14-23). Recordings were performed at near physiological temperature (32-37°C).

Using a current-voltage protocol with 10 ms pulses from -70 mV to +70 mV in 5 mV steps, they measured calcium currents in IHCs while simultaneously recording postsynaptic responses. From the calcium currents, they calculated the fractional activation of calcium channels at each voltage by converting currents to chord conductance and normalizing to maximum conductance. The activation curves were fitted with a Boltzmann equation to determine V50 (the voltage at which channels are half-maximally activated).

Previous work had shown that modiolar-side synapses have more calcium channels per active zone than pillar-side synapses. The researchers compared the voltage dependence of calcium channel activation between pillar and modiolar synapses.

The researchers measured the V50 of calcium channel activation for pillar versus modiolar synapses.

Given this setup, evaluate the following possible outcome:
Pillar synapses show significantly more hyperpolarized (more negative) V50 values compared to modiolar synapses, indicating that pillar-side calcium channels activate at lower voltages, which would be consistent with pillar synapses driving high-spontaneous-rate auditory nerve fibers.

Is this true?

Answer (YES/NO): NO